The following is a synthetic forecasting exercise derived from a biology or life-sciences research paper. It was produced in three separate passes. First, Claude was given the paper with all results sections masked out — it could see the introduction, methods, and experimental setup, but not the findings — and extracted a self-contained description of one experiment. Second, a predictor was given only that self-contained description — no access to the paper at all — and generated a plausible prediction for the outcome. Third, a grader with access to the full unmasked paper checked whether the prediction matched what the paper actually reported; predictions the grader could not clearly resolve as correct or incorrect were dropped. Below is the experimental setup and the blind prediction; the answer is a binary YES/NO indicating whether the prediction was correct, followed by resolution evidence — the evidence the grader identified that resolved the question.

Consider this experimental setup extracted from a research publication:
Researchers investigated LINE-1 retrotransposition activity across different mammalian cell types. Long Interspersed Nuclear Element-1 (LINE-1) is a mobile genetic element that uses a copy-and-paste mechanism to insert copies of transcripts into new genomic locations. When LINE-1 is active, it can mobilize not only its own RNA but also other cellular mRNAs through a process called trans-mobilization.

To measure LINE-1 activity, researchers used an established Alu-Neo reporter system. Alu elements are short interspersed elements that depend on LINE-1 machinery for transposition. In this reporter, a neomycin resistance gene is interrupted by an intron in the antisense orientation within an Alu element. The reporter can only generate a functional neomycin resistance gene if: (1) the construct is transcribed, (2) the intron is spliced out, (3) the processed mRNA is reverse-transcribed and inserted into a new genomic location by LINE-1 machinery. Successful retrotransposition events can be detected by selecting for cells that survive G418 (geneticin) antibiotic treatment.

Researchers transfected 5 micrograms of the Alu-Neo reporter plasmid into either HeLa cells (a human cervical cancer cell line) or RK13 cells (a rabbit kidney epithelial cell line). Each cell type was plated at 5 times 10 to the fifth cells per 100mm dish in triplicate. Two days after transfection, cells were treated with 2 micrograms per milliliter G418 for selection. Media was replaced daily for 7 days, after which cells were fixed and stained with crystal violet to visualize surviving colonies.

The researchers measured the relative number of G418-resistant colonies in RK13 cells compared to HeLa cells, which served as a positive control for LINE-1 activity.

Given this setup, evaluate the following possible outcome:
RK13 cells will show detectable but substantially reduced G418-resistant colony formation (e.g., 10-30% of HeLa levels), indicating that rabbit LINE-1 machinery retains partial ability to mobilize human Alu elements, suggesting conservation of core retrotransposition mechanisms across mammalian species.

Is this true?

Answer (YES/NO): NO